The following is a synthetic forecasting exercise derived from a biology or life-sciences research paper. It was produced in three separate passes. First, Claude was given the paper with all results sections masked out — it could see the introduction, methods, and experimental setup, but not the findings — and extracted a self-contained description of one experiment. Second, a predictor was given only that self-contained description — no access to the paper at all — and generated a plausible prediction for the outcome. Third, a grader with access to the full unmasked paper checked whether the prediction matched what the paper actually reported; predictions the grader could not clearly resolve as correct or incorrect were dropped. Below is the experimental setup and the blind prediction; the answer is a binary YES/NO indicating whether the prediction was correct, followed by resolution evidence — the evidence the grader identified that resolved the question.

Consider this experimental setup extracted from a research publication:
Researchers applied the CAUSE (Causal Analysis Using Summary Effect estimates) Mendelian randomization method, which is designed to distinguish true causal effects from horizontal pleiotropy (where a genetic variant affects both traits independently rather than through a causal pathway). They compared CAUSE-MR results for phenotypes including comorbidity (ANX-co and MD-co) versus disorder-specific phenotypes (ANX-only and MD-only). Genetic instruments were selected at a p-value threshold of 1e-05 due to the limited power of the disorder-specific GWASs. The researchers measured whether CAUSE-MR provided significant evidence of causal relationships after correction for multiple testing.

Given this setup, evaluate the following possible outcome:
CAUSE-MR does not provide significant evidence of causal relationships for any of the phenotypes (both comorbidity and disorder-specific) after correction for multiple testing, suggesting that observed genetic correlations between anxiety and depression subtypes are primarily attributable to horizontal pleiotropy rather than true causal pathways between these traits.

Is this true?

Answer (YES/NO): NO